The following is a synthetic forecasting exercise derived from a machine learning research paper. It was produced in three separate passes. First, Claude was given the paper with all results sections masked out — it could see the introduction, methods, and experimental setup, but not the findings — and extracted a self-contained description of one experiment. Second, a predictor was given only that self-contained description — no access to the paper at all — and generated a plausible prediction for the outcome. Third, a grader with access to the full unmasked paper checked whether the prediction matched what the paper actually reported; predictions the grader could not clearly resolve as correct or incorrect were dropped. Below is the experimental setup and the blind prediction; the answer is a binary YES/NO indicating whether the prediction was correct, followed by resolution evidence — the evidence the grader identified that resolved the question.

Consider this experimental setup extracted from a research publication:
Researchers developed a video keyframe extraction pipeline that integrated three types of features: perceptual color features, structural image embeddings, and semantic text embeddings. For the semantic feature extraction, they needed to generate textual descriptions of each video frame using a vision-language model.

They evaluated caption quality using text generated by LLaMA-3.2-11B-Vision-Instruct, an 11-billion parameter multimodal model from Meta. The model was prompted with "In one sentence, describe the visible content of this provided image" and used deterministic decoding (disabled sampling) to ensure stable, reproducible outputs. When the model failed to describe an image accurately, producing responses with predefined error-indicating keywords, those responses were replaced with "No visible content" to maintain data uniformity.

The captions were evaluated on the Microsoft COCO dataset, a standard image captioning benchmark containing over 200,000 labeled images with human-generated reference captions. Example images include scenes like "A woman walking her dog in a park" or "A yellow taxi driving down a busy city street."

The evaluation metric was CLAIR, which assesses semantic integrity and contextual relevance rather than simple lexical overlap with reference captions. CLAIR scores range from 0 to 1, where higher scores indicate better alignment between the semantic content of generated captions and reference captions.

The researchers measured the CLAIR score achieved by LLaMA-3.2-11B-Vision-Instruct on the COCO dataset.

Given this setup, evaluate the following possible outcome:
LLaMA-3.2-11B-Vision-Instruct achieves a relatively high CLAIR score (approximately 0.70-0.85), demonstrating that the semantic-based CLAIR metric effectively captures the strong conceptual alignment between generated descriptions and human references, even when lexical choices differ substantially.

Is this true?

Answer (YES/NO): YES